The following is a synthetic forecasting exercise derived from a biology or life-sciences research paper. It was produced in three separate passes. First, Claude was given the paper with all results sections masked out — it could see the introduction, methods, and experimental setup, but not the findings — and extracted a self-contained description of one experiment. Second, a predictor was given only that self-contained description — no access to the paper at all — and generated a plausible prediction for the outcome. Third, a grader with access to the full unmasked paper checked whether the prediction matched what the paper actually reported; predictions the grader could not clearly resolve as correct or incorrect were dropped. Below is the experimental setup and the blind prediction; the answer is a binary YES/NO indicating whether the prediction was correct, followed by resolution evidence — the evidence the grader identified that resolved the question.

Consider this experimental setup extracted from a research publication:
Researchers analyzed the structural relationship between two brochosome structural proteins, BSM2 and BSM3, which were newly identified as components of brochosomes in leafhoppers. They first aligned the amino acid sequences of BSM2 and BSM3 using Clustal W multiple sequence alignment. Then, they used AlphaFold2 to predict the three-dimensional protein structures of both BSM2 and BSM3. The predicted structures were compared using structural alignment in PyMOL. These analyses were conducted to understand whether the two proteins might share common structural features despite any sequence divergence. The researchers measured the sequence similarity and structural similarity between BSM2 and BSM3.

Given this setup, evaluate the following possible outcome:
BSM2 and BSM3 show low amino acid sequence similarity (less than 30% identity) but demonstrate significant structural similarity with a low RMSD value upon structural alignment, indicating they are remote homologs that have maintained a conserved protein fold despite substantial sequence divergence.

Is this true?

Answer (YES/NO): YES